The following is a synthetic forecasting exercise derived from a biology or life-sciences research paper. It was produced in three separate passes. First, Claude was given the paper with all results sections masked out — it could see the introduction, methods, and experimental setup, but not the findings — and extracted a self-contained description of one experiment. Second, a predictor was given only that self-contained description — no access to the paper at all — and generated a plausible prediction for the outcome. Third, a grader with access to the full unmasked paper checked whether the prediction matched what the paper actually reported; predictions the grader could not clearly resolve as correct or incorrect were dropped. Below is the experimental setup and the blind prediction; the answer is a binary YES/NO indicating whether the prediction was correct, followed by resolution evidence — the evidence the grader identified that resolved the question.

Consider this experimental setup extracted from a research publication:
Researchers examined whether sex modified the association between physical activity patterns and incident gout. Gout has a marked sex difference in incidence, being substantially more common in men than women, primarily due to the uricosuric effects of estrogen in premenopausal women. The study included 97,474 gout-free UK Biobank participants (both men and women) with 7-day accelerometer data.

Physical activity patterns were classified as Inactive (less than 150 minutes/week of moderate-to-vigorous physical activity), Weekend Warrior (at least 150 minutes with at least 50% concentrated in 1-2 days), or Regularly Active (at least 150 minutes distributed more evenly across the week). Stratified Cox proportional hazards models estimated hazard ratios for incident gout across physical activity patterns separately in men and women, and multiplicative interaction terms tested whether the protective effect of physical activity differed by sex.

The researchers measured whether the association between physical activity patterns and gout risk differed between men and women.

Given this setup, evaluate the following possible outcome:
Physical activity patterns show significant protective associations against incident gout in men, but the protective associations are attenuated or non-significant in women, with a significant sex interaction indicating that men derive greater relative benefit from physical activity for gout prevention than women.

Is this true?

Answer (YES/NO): NO